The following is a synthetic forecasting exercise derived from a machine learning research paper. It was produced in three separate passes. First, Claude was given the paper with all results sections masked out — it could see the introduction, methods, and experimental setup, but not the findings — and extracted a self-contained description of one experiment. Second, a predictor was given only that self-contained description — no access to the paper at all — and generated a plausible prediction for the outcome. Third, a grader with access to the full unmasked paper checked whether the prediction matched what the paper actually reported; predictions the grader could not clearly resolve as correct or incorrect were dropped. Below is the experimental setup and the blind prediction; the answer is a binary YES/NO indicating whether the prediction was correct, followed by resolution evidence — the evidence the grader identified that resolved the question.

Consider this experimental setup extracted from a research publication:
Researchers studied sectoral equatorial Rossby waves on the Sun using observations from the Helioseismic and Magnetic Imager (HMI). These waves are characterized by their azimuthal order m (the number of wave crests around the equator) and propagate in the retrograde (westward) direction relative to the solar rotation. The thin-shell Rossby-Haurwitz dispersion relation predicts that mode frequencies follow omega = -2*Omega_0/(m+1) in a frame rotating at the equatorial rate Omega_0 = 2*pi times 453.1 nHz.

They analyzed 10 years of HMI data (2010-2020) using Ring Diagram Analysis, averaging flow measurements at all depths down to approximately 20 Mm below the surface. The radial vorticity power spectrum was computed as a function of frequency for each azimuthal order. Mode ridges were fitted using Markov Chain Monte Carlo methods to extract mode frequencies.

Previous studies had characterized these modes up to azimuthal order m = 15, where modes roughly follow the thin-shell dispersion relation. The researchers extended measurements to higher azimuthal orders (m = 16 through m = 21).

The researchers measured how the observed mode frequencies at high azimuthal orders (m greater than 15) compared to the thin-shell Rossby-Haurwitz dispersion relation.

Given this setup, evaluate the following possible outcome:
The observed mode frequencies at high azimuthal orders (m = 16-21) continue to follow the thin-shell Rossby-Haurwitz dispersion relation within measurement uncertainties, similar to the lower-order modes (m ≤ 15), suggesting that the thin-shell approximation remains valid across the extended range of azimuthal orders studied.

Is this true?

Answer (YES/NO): NO